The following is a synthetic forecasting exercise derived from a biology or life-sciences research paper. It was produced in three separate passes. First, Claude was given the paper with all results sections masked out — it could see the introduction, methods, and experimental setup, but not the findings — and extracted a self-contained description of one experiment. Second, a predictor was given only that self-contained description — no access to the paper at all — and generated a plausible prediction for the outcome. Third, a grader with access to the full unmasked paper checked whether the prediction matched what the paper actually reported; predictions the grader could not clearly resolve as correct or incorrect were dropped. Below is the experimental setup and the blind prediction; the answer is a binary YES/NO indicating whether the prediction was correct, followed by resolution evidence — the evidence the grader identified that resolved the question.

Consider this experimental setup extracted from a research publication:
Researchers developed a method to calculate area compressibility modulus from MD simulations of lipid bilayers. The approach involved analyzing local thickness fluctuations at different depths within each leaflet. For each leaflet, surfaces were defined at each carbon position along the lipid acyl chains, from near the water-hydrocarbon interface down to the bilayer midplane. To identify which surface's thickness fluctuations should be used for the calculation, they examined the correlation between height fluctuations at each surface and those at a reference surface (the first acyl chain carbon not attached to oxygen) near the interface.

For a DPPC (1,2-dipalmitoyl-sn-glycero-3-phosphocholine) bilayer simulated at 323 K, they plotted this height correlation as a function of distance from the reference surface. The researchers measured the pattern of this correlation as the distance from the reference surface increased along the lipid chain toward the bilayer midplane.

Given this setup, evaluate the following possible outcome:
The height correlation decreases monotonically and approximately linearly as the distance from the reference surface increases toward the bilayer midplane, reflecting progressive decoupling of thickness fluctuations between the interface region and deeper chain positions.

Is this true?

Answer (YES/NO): NO